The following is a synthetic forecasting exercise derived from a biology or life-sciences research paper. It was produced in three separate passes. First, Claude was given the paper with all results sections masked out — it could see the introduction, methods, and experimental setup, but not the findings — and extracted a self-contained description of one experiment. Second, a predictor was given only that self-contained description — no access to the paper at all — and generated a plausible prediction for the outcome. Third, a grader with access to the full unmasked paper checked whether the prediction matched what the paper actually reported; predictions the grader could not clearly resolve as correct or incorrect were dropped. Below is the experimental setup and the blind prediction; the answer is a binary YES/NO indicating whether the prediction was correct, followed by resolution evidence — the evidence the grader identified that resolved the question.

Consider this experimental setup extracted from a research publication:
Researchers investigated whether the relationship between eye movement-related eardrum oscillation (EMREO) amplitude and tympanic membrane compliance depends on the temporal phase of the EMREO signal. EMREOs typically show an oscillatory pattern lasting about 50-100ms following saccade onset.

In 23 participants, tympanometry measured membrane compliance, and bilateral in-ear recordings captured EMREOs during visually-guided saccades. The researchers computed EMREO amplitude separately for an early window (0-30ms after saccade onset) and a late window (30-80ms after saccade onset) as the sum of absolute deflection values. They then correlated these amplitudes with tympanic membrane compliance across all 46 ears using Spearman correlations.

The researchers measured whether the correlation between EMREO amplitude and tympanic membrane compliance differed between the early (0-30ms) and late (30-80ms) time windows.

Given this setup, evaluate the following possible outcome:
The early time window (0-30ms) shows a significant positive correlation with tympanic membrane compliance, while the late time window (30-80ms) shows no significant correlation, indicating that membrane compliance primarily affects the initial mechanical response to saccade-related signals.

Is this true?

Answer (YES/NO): NO